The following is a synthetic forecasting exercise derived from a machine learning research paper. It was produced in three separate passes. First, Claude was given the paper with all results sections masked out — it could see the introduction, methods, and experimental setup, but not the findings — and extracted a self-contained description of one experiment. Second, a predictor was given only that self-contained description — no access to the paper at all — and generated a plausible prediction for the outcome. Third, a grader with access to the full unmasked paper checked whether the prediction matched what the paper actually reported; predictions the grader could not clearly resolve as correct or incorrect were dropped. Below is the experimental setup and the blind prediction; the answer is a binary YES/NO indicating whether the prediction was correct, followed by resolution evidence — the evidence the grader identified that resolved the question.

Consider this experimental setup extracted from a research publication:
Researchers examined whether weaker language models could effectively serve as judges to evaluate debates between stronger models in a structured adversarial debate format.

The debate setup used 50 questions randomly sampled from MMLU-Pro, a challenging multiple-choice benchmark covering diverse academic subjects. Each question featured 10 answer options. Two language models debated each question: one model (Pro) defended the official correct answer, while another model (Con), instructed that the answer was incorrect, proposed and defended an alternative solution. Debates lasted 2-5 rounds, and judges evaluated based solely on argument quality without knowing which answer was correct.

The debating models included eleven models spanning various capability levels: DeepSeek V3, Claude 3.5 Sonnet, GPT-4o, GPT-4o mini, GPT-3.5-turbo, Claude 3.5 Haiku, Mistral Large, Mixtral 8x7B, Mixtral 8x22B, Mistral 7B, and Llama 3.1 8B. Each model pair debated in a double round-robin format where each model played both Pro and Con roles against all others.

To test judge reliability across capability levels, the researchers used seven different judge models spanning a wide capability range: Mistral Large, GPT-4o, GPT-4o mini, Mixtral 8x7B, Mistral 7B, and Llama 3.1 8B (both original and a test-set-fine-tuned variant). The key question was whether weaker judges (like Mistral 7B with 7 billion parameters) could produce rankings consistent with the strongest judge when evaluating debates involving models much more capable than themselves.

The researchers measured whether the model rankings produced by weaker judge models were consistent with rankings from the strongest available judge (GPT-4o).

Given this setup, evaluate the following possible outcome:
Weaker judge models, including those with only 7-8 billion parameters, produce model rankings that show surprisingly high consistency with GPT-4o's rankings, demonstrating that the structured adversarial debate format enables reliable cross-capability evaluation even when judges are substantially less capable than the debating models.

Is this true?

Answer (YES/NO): NO